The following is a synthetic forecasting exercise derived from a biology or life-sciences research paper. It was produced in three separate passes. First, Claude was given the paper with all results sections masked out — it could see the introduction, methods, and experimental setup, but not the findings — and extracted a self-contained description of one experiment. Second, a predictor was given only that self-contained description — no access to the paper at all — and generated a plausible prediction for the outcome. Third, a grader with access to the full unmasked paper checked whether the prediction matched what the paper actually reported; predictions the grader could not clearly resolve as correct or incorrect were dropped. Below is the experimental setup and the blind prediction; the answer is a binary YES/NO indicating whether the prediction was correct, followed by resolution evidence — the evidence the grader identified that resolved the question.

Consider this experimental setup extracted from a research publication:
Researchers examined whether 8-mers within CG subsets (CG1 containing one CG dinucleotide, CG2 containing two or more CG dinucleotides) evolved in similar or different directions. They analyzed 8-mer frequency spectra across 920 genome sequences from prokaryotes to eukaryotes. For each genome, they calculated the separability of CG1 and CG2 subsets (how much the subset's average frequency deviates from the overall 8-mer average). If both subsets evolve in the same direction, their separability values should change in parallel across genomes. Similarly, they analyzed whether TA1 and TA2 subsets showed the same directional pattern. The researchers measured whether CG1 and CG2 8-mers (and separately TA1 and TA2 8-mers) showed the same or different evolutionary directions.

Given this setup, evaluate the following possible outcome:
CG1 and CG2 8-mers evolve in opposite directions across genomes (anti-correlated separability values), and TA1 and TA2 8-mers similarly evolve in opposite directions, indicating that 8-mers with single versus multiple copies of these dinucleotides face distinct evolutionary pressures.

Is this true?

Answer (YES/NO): NO